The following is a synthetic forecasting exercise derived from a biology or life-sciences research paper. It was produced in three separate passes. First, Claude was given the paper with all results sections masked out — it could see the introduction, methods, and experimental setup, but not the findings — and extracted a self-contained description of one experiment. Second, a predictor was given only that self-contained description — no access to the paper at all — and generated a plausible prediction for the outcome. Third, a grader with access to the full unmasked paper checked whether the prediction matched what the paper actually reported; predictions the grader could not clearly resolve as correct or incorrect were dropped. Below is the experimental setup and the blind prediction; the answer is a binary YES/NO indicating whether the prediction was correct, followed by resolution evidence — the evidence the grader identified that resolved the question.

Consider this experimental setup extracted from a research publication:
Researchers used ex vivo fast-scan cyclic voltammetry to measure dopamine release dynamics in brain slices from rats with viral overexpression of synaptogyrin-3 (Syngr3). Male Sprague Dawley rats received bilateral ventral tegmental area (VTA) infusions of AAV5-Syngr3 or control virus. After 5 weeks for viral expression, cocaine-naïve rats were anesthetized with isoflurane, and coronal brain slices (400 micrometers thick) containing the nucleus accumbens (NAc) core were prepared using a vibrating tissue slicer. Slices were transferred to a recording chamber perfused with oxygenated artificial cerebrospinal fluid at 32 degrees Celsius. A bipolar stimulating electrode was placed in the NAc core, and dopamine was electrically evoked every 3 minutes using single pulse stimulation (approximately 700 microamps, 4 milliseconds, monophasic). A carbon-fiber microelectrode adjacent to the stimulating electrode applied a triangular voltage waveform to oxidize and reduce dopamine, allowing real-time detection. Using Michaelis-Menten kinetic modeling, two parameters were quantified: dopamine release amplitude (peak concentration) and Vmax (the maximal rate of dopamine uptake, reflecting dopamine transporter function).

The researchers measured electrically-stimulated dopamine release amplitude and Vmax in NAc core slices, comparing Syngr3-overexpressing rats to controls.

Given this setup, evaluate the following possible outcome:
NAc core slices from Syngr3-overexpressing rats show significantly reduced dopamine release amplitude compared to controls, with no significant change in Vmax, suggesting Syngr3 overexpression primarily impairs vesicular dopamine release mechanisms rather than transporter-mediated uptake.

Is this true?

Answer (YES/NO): NO